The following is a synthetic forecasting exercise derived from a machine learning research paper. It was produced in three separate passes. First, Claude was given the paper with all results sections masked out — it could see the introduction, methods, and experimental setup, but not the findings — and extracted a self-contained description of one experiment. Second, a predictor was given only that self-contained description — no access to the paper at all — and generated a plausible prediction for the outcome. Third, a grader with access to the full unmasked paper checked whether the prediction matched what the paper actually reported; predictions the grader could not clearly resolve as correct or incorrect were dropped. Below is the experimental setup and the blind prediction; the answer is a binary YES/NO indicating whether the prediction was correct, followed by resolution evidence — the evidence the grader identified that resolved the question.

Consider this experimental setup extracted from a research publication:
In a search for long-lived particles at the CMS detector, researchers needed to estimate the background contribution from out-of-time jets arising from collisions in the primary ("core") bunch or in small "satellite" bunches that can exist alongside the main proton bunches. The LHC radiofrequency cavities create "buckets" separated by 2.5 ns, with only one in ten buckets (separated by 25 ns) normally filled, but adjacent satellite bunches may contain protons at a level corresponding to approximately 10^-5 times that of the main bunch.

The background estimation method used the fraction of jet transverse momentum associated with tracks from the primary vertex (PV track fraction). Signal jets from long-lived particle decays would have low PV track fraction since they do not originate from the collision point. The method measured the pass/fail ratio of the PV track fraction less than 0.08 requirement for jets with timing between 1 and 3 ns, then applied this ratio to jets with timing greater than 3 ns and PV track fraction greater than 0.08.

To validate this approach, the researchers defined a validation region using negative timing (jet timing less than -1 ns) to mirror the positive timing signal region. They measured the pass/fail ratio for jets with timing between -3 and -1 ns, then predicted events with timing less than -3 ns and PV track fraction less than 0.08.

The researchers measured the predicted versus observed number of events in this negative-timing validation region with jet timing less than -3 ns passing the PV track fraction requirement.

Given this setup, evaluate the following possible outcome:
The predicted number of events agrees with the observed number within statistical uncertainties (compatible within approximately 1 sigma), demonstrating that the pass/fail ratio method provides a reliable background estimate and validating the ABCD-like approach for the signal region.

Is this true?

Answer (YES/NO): NO